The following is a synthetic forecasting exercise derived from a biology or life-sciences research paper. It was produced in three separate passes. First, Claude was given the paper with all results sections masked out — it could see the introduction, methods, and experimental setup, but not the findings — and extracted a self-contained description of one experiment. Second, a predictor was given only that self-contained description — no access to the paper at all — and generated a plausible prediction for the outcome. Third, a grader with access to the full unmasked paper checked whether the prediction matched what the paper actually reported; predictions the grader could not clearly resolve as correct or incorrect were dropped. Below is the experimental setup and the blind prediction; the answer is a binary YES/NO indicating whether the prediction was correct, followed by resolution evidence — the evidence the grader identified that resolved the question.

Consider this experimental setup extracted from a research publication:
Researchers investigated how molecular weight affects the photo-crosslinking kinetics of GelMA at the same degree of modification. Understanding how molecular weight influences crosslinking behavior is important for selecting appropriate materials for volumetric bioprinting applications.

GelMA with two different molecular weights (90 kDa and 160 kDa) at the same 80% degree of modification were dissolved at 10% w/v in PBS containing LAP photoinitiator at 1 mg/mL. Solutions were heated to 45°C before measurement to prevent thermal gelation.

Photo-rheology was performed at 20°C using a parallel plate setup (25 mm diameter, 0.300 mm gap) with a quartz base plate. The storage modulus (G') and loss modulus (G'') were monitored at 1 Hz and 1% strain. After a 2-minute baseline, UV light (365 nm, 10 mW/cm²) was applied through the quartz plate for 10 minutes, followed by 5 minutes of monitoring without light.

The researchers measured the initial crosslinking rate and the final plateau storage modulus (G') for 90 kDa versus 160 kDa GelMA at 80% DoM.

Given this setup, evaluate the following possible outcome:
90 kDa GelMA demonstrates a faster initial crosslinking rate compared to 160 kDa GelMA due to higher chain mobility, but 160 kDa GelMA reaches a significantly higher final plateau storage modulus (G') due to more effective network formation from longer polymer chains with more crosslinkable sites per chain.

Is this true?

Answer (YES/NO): NO